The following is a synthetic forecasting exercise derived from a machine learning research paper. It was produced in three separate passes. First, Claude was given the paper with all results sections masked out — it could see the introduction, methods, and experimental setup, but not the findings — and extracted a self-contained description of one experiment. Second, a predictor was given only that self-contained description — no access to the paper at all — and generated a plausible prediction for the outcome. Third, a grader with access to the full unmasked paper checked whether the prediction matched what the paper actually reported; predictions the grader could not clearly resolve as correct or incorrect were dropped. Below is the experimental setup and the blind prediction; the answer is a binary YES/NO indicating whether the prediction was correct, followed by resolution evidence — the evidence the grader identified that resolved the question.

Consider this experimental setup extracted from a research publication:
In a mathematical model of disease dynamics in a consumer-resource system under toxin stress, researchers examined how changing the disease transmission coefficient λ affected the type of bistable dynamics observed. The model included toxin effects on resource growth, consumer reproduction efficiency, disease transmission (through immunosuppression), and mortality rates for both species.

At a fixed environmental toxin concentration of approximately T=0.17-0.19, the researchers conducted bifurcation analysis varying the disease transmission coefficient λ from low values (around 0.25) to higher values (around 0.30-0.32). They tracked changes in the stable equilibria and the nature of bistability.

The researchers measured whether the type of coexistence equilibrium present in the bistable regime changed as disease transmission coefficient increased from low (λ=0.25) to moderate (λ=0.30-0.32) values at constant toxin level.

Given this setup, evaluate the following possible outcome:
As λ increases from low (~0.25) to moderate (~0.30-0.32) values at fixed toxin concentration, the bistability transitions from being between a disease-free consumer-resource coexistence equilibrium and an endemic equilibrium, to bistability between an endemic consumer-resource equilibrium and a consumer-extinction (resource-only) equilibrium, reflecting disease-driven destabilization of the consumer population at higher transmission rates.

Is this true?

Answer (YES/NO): NO